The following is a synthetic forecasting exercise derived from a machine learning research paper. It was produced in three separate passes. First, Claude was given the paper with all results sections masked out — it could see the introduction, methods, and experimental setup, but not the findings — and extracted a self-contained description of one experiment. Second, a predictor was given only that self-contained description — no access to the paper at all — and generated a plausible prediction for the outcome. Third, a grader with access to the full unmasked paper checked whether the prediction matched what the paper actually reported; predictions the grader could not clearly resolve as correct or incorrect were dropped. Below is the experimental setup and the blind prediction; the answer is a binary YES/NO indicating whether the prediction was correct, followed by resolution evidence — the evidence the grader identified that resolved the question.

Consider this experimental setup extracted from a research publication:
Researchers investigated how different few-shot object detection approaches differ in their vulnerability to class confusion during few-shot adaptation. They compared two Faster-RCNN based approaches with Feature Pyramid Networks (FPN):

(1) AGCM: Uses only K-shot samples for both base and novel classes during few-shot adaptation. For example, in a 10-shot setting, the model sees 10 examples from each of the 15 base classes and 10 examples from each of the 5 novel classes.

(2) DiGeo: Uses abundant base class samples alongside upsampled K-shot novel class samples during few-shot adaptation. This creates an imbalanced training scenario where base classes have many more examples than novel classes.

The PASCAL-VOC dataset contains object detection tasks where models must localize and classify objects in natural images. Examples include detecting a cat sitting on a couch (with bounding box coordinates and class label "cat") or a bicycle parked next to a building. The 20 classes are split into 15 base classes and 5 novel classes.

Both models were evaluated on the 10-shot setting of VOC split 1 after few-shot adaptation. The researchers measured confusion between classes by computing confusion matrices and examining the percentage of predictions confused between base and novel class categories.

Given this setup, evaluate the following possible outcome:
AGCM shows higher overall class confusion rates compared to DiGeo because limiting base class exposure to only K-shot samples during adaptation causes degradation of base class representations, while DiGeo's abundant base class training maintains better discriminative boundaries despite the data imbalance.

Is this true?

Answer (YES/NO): YES